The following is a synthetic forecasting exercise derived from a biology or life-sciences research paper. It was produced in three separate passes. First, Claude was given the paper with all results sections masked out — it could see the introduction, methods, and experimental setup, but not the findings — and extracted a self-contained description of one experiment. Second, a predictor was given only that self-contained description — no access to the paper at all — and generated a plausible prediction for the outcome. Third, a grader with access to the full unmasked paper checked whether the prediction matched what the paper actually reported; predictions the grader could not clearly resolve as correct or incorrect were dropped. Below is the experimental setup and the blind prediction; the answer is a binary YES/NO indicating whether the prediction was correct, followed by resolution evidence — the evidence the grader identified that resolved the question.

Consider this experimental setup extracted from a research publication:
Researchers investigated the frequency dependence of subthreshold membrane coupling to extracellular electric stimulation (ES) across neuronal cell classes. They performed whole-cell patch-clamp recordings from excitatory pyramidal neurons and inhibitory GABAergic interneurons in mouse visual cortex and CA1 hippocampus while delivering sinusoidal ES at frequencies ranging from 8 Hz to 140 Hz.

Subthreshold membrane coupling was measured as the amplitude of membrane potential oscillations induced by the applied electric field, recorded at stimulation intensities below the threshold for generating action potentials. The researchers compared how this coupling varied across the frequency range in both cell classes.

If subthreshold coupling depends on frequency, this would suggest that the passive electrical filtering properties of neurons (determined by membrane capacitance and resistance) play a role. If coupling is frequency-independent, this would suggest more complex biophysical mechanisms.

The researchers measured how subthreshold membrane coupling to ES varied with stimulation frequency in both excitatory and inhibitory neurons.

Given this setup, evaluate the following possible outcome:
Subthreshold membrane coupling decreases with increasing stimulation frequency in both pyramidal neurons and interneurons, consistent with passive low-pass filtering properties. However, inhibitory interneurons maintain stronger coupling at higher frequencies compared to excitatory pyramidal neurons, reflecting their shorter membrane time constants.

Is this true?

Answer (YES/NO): NO